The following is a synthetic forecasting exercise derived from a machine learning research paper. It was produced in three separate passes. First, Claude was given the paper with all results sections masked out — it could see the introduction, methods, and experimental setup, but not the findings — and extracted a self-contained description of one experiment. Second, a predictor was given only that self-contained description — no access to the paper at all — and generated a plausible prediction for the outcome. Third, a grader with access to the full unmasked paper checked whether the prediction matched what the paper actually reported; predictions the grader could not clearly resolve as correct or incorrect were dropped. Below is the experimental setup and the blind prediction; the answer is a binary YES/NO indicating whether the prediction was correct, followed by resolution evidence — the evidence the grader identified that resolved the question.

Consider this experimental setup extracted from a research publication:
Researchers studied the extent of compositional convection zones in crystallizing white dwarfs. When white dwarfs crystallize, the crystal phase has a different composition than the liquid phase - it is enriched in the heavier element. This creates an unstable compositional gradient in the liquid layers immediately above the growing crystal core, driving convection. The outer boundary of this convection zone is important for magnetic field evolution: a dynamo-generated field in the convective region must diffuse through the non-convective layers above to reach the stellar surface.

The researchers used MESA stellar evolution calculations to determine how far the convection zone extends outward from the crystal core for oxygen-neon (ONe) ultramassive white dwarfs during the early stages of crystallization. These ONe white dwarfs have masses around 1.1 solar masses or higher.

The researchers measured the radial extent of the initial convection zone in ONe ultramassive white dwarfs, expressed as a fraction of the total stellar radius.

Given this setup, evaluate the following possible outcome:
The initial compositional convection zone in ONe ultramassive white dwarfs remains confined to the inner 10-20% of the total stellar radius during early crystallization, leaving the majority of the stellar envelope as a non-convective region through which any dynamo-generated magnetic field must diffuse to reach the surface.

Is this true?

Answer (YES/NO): NO